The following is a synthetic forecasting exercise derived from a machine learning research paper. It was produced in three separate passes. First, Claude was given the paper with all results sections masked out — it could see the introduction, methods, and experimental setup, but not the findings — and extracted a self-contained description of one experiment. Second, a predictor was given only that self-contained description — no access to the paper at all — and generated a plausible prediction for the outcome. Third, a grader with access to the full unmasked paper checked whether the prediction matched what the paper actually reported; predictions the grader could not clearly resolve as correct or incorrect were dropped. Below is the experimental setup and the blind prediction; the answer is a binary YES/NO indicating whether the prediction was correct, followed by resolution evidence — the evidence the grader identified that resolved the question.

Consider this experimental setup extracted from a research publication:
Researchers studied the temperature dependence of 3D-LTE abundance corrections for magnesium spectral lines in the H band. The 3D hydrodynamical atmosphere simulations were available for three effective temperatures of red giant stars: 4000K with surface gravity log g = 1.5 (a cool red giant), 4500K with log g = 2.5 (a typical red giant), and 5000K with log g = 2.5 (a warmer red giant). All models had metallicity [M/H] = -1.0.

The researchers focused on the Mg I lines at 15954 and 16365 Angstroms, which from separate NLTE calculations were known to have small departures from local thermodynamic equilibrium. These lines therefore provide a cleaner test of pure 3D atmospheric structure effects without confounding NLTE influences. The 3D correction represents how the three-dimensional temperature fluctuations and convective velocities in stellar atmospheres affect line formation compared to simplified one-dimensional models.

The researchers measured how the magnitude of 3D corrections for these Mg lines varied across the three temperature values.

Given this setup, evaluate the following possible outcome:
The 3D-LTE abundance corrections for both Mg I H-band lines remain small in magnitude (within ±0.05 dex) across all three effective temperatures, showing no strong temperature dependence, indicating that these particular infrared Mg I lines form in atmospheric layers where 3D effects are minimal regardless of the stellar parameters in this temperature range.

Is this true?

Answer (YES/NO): NO